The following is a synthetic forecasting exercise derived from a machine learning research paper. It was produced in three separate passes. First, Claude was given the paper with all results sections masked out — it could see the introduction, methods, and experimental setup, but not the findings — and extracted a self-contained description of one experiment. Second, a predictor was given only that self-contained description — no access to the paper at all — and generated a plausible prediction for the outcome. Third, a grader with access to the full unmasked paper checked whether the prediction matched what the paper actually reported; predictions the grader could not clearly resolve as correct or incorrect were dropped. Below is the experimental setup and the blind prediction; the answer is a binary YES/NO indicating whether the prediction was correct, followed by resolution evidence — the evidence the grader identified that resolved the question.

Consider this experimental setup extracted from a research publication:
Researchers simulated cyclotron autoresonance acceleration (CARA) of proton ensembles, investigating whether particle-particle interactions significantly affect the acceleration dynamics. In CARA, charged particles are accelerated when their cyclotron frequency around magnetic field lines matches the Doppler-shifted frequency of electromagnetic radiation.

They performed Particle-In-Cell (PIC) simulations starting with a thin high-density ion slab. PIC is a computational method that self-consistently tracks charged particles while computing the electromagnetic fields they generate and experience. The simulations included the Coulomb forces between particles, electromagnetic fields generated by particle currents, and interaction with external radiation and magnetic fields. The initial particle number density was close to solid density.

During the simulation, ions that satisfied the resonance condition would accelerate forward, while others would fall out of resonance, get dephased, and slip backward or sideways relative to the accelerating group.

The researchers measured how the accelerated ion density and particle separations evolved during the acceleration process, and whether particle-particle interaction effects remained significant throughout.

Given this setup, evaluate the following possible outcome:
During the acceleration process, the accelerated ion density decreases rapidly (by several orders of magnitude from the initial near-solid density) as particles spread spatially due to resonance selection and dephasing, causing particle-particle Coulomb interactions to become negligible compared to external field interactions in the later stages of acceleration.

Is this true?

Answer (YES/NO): NO